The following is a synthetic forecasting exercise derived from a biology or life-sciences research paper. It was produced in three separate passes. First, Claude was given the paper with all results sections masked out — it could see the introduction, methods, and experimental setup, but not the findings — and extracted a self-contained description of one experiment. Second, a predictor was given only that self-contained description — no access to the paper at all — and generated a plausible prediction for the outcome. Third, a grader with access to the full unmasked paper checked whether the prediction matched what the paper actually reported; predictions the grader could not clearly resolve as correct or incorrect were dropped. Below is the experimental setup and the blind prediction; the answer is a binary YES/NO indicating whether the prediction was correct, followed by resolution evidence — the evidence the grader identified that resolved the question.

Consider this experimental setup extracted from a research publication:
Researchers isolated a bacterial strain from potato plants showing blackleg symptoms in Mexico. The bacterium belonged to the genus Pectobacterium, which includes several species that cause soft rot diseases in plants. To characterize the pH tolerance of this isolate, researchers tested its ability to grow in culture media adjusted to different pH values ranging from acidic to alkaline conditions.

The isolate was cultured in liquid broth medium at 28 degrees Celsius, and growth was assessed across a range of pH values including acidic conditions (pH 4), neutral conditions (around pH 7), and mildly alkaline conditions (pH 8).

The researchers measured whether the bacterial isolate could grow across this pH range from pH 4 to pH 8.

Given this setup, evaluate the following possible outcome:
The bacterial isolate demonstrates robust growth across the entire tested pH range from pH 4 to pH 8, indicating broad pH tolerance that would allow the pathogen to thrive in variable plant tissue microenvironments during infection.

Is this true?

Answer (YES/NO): YES